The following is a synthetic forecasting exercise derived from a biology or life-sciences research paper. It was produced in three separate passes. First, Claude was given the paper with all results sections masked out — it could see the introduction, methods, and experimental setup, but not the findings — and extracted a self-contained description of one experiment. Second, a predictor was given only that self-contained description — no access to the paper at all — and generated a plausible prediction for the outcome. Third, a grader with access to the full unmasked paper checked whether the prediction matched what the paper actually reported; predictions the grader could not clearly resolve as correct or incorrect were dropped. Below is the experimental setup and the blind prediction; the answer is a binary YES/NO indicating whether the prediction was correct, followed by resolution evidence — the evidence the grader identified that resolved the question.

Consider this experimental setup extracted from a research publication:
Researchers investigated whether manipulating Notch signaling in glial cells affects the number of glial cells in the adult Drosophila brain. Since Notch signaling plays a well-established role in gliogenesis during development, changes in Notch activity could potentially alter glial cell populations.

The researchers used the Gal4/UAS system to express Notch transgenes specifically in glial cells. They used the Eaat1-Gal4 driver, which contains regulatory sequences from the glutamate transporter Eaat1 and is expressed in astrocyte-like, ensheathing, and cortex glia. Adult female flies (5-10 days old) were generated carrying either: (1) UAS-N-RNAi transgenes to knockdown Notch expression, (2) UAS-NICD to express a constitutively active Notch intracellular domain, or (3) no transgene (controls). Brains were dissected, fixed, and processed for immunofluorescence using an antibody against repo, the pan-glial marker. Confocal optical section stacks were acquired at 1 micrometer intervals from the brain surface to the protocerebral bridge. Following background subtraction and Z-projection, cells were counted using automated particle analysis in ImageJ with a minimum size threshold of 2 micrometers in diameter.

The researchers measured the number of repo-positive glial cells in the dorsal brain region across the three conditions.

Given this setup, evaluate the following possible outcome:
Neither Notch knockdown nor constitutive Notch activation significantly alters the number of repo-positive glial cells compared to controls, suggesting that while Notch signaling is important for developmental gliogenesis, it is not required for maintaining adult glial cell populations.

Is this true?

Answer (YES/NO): YES